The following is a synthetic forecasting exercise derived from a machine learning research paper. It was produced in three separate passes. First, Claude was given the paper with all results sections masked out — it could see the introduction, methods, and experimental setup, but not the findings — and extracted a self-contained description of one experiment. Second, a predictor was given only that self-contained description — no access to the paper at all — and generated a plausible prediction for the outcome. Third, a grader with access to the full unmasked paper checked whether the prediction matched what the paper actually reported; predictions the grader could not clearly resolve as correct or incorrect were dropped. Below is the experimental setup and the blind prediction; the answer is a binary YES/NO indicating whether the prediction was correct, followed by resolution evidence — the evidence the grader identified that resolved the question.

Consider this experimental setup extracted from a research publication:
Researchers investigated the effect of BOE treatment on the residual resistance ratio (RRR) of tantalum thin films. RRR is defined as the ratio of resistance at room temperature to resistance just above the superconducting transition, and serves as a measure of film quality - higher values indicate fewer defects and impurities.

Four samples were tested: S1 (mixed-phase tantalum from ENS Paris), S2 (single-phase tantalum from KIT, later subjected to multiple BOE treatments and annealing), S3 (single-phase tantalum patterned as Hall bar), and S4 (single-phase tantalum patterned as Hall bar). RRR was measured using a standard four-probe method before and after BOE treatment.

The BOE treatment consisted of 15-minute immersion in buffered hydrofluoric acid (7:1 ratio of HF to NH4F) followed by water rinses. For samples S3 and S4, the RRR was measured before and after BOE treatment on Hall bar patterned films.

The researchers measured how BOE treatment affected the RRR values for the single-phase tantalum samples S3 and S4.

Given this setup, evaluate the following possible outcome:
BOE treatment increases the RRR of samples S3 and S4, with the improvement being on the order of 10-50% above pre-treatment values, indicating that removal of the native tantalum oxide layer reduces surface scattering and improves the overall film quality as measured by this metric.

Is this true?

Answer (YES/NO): NO